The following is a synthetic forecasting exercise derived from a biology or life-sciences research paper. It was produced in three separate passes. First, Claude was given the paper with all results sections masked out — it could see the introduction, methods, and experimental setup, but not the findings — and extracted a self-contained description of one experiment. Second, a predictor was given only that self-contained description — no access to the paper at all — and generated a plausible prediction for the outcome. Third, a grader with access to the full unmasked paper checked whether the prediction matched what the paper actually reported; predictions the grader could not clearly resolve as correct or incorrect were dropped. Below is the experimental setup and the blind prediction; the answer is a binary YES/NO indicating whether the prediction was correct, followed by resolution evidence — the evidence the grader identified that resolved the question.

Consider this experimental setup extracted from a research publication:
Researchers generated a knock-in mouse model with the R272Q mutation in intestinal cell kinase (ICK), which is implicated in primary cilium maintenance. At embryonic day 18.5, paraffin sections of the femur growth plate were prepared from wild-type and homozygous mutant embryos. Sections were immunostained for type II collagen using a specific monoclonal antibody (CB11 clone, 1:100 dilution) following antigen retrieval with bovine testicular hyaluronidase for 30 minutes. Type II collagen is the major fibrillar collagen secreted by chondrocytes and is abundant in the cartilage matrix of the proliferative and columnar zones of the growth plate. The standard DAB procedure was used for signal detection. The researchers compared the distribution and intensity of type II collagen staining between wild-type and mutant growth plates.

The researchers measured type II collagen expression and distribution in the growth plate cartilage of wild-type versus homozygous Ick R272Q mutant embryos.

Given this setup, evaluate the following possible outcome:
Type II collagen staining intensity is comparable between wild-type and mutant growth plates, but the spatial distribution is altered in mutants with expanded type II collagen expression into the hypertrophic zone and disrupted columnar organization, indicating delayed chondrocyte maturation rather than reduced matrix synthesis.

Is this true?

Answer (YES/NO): YES